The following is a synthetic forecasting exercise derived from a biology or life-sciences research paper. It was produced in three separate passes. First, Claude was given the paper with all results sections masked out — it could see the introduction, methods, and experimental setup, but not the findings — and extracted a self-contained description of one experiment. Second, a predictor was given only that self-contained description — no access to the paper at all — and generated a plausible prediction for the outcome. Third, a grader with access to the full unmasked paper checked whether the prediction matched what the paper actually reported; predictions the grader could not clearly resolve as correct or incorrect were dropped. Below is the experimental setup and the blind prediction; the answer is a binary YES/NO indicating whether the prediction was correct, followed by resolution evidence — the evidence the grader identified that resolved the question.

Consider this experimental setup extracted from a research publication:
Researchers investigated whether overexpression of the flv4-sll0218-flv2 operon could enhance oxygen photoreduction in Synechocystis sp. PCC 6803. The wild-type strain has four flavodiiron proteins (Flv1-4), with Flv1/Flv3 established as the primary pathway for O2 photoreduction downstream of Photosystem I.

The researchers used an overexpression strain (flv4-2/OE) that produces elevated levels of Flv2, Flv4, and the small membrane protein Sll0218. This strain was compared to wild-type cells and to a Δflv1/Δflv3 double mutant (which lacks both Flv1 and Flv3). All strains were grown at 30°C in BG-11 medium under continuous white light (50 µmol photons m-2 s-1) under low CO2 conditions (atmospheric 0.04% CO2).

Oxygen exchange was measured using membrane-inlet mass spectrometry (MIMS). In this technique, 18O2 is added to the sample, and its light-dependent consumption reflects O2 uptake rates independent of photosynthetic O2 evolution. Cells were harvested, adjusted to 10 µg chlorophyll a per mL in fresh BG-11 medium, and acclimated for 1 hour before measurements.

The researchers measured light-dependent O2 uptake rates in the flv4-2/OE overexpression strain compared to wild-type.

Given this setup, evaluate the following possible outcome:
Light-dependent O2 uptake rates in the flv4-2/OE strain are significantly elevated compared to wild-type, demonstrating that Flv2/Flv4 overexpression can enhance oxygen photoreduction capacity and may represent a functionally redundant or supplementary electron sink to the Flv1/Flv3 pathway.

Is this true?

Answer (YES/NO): YES